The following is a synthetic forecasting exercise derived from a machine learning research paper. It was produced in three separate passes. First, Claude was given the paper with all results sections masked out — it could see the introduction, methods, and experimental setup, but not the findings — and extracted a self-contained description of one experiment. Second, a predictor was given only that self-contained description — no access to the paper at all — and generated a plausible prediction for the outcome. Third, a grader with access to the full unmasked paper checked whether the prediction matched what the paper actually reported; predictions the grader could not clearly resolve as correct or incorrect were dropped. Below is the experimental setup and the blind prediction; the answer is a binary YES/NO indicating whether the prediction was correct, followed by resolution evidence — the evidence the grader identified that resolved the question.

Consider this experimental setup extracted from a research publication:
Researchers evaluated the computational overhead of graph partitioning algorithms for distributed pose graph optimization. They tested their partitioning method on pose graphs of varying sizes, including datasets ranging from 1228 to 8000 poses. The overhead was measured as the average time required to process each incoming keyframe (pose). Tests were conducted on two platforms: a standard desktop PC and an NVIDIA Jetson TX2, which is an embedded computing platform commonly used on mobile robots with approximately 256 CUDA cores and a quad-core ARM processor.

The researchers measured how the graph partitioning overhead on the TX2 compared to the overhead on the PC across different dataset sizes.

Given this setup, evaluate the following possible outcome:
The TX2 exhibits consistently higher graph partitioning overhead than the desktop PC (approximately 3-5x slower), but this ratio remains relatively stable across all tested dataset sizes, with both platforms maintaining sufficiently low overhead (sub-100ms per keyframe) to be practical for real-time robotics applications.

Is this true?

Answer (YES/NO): NO